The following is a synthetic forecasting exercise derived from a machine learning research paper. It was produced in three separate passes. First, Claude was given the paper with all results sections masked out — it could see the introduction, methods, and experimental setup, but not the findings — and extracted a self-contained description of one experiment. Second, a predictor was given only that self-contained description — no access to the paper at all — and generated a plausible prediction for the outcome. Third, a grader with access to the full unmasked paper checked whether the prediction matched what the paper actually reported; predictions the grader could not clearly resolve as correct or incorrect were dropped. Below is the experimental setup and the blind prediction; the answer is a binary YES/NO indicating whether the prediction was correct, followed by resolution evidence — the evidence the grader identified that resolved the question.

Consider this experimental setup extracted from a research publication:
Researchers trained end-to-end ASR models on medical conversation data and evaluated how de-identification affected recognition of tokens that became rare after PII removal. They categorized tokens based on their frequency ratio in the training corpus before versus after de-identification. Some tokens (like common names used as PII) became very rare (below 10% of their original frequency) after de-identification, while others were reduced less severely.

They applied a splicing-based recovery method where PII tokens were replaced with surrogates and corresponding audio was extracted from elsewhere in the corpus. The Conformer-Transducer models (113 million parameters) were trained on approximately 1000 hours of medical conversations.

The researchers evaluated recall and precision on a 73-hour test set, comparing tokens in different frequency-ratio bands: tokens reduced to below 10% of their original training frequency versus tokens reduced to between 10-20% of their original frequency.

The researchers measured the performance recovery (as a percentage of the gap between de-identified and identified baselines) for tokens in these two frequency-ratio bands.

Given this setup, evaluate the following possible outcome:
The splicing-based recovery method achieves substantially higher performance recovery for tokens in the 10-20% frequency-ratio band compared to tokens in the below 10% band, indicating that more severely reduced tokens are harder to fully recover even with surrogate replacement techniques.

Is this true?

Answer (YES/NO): NO